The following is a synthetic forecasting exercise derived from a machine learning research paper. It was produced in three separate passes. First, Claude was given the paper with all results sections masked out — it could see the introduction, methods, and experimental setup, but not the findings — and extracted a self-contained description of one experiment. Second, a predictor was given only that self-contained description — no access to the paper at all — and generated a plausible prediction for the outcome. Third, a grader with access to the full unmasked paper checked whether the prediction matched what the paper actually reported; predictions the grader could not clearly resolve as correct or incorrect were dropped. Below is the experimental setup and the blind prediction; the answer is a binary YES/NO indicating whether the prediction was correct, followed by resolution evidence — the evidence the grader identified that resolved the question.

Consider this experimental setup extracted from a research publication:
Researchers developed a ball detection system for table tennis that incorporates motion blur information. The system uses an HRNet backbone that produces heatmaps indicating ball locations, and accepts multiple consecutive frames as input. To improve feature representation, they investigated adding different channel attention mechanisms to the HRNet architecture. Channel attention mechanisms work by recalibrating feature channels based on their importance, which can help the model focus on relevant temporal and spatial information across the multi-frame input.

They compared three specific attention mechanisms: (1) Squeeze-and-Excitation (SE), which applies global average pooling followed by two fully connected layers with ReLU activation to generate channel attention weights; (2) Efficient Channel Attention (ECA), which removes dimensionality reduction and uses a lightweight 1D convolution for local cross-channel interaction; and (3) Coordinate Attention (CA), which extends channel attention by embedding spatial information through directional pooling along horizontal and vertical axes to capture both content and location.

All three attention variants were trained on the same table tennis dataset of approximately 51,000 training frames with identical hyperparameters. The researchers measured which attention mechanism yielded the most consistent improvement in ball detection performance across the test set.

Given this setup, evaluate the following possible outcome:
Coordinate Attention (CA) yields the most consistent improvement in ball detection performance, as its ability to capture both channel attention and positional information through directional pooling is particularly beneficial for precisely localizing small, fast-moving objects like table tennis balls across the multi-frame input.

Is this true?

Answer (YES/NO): NO